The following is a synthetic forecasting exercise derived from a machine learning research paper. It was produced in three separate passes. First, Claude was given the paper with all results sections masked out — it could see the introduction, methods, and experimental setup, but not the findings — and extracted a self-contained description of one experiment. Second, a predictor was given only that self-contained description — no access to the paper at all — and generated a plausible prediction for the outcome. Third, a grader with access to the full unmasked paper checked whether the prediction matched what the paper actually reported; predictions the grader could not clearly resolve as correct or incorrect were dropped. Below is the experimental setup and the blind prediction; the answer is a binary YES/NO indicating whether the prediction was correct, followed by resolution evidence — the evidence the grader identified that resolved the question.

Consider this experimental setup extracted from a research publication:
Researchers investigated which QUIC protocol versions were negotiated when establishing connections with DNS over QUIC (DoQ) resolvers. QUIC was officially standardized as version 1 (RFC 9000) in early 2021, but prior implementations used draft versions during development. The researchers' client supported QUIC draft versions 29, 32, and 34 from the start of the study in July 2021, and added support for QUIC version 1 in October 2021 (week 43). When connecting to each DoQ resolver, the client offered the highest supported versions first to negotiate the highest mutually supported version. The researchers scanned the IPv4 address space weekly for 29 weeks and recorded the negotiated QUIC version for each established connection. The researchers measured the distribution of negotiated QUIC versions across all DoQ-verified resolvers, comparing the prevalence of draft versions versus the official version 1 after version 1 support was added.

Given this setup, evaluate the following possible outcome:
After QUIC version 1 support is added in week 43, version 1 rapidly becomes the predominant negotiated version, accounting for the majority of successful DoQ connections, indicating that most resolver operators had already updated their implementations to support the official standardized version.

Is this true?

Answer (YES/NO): NO